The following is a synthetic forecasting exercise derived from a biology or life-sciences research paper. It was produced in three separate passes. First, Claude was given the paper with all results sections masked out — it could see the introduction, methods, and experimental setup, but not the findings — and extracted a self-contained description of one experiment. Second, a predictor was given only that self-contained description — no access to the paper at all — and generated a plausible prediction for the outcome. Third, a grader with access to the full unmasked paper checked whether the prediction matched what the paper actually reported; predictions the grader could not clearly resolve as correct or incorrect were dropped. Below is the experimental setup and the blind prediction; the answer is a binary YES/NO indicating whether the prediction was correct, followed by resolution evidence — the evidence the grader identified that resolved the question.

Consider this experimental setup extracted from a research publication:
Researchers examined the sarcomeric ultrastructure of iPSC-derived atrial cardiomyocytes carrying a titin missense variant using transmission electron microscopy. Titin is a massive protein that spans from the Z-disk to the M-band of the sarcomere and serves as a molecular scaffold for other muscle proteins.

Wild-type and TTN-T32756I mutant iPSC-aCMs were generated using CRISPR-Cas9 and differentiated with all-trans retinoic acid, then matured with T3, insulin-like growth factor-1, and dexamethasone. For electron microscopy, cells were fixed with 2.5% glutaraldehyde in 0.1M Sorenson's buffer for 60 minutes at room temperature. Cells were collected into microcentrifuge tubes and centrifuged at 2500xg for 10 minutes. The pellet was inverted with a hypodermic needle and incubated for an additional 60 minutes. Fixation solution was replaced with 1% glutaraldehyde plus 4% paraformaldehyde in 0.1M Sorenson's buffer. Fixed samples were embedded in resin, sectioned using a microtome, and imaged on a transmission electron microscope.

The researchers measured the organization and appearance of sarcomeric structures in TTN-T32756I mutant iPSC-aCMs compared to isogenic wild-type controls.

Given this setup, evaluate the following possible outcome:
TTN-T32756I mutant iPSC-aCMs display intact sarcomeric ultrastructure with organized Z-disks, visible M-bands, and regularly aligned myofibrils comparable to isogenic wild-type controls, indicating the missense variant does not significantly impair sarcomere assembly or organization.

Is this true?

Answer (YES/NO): YES